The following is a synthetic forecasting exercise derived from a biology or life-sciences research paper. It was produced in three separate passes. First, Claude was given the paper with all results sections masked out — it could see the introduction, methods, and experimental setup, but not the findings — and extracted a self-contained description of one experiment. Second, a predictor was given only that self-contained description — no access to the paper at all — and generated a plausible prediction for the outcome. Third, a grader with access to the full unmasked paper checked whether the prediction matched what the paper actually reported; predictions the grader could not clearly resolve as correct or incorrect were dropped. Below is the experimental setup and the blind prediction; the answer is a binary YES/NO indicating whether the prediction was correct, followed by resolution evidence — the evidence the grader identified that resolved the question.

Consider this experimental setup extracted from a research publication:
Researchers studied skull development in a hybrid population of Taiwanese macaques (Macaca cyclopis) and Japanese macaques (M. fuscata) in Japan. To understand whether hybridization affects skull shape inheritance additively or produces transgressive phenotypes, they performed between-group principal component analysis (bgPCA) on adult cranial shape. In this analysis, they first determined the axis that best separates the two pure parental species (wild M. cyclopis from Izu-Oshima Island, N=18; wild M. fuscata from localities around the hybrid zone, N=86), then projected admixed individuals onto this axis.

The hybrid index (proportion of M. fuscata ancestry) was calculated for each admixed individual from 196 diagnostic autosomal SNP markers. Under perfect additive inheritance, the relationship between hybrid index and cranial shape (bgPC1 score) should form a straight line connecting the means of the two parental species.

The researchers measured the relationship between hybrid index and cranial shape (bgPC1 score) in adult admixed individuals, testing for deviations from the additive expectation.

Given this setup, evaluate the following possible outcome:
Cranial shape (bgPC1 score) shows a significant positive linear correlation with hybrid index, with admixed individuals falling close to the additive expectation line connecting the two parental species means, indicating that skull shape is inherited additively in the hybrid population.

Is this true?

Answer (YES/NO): YES